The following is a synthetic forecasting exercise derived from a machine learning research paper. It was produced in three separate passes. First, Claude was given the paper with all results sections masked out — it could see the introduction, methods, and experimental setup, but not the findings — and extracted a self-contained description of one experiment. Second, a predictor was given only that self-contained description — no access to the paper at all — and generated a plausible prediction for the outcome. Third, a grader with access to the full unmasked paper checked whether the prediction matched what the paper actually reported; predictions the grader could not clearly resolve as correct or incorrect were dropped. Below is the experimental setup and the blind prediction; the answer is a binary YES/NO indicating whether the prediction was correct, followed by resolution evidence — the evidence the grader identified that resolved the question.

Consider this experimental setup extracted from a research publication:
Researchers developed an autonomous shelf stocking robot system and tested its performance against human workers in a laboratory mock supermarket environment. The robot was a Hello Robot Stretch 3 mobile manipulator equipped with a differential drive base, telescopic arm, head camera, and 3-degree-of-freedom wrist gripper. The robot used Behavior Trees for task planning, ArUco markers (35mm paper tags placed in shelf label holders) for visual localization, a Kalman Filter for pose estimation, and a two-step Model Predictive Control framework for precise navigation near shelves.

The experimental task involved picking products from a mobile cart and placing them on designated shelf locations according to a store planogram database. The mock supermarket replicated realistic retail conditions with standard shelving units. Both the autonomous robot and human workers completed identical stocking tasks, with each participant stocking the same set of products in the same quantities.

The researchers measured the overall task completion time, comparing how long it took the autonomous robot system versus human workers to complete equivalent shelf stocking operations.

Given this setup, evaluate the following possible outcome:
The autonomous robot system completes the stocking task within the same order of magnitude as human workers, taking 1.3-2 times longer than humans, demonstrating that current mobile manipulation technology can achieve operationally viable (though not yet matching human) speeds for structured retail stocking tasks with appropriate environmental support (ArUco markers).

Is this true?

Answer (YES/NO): NO